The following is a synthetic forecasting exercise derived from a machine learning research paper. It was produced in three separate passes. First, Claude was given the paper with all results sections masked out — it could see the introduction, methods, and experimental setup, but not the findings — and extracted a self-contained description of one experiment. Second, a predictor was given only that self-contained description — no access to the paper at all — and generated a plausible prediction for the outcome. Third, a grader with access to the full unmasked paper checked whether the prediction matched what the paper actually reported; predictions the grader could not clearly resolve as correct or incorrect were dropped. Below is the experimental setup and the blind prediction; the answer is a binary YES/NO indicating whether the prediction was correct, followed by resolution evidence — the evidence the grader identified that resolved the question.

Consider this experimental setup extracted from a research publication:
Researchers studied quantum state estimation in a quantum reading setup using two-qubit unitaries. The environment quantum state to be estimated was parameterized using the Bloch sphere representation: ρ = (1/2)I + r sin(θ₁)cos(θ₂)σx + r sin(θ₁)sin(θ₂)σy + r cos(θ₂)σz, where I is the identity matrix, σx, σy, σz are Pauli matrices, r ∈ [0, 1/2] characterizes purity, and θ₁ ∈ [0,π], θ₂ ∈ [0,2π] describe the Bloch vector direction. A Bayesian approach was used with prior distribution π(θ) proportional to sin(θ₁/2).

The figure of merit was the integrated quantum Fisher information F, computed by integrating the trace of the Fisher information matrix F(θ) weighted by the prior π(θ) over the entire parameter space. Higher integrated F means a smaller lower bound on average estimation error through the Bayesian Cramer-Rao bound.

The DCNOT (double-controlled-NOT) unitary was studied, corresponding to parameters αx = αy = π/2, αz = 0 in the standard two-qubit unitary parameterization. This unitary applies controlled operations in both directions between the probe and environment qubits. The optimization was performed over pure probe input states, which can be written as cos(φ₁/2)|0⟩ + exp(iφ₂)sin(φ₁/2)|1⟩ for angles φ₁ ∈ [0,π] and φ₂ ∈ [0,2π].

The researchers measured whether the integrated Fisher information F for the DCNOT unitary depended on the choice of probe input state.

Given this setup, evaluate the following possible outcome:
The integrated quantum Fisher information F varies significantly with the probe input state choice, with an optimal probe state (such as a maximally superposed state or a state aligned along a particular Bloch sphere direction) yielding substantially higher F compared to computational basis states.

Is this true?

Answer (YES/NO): NO